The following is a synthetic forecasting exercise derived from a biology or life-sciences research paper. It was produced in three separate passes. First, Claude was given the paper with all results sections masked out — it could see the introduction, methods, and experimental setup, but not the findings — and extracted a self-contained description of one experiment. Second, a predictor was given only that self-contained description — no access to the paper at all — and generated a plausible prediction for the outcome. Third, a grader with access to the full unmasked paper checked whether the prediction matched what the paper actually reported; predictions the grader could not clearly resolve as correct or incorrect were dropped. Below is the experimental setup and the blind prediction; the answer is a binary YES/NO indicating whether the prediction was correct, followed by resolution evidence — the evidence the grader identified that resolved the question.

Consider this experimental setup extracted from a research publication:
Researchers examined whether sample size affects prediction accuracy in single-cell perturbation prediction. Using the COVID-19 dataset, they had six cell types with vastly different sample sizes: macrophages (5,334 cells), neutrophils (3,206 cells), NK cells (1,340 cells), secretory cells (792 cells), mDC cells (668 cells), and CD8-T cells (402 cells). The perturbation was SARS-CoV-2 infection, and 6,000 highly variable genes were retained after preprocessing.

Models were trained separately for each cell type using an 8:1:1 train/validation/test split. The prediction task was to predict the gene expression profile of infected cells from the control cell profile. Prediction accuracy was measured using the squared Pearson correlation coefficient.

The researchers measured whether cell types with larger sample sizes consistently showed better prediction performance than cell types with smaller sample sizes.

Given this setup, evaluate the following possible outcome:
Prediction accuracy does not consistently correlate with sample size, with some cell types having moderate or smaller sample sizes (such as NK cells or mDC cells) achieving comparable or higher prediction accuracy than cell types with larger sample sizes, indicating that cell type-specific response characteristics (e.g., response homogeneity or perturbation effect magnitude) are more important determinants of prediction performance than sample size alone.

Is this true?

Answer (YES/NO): NO